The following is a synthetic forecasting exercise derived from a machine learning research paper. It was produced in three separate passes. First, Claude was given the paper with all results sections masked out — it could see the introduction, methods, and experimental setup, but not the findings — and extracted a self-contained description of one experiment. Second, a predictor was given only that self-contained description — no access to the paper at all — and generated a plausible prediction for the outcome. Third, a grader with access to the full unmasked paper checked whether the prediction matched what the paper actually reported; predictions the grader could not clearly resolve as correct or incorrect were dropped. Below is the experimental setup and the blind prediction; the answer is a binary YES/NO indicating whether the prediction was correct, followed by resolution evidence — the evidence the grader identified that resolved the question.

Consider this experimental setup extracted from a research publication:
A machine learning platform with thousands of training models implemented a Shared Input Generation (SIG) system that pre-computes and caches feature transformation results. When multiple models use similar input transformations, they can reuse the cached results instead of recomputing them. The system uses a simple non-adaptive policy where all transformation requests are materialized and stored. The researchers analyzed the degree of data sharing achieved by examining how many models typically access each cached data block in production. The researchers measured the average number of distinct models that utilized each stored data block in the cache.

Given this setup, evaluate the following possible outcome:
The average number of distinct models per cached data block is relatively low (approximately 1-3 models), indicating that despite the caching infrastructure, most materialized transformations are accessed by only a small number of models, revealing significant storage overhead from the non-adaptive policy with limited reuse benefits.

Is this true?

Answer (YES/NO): NO